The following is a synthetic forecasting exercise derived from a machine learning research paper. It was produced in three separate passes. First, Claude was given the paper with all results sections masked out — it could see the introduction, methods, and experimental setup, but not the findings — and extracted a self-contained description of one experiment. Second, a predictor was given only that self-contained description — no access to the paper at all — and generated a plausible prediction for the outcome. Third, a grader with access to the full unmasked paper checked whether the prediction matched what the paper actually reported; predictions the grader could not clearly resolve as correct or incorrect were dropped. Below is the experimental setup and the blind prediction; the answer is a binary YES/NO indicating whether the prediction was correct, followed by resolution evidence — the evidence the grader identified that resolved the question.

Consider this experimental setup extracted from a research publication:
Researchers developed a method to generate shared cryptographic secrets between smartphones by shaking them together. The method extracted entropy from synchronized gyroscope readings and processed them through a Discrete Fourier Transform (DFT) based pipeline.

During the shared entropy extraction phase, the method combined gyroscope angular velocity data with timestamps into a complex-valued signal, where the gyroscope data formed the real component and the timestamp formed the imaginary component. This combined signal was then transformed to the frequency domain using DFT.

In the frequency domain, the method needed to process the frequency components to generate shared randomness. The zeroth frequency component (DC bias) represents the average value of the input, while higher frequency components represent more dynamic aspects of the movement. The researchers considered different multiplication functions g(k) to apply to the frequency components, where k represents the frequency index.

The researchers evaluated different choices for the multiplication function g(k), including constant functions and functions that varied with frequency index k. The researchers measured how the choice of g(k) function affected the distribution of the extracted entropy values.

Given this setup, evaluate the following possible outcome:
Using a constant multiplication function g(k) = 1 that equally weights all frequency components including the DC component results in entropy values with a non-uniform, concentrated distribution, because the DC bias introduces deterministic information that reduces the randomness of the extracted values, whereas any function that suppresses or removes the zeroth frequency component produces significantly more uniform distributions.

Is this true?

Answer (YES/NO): NO